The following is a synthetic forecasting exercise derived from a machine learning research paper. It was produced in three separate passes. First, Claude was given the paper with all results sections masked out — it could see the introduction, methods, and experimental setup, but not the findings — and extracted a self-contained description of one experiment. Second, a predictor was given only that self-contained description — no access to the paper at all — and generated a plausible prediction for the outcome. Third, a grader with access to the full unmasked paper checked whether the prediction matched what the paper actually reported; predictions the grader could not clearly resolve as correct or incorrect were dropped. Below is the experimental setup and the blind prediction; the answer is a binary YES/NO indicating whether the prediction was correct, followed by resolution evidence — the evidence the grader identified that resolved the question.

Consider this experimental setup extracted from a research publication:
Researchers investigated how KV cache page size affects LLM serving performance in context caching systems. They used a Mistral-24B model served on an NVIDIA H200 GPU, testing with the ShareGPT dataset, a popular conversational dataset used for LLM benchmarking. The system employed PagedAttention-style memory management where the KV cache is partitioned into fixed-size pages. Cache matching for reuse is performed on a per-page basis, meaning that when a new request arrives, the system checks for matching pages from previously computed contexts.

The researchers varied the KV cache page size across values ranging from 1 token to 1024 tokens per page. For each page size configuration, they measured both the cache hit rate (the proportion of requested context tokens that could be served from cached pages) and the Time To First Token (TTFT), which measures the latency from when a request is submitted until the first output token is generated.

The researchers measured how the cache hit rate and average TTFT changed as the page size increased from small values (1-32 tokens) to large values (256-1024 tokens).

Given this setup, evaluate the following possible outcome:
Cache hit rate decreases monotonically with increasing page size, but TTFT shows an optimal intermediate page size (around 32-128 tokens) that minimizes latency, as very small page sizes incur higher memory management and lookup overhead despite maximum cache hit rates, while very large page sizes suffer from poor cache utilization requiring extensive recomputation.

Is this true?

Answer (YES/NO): NO